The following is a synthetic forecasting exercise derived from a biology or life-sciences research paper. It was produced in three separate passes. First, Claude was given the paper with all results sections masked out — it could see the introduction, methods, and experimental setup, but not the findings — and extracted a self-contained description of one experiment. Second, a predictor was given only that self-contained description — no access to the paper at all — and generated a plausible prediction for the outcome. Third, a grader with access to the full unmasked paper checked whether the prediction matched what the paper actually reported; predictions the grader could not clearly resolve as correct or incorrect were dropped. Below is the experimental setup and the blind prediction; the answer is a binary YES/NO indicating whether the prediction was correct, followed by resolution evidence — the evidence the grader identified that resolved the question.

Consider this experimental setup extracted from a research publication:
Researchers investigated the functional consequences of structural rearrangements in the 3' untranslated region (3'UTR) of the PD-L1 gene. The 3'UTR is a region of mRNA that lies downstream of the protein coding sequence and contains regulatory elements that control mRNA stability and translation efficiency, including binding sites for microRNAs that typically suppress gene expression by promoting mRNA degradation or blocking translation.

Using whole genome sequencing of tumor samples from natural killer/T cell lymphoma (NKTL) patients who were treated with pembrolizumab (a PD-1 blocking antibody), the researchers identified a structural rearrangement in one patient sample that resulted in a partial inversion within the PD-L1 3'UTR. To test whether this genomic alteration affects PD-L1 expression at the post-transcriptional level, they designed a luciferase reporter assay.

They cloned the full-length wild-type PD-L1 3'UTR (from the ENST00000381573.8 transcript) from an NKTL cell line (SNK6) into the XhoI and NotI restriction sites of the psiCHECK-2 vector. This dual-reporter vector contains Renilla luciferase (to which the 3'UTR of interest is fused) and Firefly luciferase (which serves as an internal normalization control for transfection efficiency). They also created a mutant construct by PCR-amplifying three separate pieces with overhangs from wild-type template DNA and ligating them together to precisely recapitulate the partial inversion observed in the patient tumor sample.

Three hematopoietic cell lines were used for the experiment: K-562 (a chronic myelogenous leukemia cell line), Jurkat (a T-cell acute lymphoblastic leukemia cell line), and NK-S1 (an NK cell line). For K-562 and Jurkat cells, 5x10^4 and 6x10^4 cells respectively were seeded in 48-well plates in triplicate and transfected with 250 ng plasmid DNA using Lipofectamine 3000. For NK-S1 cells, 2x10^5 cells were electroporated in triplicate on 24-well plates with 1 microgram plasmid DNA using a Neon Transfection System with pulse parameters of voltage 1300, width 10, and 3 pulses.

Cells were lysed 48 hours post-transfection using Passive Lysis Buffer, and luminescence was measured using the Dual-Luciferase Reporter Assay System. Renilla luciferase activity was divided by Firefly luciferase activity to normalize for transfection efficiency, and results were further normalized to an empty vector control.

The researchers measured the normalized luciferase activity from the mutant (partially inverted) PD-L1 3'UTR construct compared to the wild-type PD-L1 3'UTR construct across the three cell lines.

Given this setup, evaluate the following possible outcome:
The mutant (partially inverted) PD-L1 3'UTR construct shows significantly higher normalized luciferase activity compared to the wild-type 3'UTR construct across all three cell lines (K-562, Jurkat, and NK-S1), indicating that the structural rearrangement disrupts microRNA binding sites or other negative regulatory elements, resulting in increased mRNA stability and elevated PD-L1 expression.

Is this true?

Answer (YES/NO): YES